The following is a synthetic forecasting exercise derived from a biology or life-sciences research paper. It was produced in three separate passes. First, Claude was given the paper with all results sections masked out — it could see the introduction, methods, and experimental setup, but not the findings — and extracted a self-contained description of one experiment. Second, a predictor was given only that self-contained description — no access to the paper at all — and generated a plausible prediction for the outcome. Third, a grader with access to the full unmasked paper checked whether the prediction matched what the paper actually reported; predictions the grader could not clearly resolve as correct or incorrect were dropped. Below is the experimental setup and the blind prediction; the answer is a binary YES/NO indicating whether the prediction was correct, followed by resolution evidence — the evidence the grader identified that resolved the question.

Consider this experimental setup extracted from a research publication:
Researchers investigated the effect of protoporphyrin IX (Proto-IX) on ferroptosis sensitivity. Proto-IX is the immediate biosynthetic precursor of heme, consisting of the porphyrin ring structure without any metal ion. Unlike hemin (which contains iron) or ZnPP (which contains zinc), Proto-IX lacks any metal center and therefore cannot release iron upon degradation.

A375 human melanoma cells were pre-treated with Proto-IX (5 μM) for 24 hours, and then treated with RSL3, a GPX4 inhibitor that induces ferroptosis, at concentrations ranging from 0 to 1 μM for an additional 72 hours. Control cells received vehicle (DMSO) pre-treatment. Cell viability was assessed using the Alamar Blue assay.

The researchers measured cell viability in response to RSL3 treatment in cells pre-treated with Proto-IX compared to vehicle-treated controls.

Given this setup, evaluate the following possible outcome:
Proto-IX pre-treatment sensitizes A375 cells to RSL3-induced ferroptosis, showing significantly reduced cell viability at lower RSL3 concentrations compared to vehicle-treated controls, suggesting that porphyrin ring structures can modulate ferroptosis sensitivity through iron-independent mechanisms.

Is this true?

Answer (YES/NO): NO